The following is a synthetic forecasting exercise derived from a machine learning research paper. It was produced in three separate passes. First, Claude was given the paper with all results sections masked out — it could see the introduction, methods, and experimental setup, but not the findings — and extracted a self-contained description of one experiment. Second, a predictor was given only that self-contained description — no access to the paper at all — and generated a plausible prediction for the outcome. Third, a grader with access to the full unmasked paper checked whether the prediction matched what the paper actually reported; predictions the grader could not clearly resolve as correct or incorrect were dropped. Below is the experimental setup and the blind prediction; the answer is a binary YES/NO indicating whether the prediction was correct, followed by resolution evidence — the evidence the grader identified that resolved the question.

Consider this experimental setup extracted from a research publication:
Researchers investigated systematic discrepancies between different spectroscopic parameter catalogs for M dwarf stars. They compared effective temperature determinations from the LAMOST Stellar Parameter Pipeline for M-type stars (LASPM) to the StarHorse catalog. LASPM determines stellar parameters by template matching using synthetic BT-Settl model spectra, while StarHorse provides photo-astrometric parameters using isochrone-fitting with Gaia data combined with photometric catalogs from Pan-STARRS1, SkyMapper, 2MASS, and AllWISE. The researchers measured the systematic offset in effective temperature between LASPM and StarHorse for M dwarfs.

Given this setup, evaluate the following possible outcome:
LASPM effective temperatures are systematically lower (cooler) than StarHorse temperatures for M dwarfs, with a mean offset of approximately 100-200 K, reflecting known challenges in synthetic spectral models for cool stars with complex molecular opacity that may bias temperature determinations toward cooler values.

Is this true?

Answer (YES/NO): NO